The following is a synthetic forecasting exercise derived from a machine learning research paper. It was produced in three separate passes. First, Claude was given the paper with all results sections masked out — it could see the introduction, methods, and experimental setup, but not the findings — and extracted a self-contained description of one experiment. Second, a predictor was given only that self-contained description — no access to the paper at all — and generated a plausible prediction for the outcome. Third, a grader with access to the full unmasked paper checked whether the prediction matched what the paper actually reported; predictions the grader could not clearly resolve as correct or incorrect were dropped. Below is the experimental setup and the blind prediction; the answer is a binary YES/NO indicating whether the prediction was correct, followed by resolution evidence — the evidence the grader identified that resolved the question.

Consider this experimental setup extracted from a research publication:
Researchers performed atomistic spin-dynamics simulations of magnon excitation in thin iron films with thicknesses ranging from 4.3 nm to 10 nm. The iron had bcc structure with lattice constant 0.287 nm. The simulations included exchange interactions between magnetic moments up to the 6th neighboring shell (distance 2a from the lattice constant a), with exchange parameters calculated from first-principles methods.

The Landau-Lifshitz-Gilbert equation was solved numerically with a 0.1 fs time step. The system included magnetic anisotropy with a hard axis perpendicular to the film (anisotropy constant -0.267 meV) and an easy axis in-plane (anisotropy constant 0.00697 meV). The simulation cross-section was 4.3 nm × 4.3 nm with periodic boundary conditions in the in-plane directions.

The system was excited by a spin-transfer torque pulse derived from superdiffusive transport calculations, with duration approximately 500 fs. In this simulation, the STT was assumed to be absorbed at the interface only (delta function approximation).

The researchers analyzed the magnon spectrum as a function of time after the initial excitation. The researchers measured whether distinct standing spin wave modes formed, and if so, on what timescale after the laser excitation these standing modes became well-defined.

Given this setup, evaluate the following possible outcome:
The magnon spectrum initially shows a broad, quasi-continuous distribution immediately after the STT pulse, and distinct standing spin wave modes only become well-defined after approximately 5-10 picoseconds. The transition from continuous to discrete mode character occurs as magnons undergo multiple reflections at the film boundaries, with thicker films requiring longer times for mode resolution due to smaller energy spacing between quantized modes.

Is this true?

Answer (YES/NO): YES